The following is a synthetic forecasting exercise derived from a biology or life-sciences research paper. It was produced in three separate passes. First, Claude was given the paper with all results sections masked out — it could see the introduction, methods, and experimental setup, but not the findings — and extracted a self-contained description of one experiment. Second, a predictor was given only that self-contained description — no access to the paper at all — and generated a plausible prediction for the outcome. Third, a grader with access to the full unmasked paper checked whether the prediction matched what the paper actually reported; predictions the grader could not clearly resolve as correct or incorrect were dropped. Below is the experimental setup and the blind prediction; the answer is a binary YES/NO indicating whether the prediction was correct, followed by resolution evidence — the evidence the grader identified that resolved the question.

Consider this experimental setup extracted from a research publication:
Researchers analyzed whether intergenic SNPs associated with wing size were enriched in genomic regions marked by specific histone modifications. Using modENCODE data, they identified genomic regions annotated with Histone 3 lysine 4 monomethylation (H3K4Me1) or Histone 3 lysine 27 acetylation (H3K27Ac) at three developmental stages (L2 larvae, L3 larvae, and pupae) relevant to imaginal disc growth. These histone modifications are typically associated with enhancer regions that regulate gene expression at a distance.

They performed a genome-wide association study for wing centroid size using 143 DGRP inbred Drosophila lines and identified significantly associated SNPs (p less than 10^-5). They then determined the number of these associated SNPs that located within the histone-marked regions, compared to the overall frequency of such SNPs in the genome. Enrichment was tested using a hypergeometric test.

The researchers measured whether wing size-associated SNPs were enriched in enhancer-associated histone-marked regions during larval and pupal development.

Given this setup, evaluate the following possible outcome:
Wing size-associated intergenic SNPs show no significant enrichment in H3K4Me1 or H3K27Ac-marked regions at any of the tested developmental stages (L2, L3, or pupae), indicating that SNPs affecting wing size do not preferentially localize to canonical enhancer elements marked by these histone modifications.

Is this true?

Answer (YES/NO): NO